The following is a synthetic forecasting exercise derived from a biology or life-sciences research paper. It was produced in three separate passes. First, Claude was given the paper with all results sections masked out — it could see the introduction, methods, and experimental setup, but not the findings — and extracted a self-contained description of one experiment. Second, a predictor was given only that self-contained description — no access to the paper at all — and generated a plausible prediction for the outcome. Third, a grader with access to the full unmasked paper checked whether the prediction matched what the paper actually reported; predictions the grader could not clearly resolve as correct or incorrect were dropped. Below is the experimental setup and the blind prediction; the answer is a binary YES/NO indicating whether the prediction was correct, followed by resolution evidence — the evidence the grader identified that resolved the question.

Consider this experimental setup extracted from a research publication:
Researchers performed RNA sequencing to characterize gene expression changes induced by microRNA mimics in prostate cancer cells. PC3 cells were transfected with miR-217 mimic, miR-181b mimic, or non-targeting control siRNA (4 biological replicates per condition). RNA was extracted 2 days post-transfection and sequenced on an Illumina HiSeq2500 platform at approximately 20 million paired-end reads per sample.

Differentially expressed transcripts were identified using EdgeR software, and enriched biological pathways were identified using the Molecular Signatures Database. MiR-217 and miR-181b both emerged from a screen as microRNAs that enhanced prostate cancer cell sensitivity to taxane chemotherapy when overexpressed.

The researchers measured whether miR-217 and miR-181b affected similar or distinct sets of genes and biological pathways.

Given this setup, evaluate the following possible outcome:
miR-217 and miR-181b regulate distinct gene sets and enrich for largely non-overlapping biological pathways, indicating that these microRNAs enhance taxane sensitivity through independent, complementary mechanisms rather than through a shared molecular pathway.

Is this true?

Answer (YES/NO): NO